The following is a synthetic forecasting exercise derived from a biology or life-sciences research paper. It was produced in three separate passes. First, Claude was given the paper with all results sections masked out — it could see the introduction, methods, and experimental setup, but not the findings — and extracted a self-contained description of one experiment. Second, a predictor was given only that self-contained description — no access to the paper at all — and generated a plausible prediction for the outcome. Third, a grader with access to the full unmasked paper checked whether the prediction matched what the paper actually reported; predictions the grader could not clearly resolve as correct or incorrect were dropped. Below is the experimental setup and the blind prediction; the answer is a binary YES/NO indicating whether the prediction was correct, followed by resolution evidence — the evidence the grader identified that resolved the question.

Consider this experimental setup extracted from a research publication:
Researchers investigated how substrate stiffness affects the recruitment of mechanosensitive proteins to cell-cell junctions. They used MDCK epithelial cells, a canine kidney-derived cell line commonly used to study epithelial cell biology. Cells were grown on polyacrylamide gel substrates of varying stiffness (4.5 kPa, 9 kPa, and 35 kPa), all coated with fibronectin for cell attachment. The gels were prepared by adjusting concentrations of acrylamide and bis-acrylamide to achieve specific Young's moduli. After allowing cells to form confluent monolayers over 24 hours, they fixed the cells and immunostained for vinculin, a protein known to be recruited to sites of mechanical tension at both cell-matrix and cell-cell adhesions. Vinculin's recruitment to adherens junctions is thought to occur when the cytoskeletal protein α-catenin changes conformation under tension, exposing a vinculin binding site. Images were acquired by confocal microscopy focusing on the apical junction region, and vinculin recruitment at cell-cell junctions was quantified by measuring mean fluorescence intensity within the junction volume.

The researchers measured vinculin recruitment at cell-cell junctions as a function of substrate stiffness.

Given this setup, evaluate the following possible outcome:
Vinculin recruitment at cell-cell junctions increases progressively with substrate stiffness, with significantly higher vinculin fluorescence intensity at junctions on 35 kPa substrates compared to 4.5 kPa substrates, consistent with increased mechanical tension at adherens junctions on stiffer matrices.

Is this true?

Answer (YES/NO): YES